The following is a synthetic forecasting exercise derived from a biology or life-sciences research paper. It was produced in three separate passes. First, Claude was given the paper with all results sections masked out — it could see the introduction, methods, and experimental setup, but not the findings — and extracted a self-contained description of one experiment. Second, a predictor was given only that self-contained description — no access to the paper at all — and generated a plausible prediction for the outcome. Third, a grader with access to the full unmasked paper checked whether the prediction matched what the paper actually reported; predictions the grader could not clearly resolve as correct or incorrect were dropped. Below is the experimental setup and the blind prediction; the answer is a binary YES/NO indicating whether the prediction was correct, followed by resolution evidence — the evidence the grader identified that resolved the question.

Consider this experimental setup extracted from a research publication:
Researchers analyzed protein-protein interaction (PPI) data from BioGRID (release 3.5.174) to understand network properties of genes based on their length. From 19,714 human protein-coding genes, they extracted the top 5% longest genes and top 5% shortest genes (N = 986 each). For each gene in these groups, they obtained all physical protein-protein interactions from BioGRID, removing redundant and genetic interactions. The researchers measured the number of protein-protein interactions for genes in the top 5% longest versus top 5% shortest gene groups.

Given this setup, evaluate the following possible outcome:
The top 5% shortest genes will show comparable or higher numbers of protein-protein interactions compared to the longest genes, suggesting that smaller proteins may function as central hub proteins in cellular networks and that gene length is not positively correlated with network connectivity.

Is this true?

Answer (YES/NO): NO